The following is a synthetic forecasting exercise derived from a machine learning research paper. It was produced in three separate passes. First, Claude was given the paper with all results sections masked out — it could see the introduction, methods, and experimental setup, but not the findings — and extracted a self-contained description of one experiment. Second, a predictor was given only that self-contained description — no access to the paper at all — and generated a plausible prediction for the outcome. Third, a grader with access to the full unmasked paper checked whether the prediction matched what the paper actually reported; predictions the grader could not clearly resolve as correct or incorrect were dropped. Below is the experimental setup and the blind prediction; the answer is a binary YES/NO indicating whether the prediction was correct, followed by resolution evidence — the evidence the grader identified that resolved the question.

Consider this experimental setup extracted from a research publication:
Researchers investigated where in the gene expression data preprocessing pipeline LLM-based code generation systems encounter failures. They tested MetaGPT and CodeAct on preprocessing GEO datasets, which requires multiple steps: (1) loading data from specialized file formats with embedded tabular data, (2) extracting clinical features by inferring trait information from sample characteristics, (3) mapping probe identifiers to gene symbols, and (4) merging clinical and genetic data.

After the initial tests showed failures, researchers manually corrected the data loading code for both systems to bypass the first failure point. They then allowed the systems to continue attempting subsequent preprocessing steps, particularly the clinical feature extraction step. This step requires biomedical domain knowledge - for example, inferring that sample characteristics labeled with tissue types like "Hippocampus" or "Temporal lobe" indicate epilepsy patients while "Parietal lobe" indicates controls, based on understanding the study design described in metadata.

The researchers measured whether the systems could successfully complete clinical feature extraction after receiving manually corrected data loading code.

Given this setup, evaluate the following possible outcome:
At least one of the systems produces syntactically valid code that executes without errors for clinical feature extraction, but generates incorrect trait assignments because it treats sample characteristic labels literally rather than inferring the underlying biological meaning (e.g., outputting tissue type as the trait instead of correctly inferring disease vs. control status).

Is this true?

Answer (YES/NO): NO